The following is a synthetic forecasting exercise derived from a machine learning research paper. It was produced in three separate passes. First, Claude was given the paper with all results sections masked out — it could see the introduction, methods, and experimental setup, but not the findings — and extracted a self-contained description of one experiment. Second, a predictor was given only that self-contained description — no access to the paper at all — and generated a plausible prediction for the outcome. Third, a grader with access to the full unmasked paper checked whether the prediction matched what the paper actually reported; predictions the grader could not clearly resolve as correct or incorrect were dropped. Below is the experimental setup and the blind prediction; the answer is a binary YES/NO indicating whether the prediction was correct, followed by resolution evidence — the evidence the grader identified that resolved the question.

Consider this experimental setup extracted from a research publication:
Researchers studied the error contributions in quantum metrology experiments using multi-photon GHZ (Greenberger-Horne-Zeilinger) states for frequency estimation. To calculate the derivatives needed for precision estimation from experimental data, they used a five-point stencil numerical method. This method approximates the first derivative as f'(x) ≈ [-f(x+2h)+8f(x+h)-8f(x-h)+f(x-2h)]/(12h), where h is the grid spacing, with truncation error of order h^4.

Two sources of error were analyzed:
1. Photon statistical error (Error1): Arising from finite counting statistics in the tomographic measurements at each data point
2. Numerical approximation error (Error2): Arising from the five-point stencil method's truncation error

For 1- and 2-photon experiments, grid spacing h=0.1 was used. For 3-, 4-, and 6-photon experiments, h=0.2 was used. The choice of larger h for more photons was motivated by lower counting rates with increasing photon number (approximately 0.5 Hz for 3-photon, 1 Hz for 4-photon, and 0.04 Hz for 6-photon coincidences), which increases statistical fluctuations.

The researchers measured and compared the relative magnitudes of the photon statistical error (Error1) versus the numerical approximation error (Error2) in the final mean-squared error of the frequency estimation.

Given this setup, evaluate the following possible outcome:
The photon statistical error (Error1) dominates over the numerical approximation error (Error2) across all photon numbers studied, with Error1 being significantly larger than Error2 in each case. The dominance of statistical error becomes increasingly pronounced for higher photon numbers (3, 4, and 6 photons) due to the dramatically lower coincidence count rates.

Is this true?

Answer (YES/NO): NO